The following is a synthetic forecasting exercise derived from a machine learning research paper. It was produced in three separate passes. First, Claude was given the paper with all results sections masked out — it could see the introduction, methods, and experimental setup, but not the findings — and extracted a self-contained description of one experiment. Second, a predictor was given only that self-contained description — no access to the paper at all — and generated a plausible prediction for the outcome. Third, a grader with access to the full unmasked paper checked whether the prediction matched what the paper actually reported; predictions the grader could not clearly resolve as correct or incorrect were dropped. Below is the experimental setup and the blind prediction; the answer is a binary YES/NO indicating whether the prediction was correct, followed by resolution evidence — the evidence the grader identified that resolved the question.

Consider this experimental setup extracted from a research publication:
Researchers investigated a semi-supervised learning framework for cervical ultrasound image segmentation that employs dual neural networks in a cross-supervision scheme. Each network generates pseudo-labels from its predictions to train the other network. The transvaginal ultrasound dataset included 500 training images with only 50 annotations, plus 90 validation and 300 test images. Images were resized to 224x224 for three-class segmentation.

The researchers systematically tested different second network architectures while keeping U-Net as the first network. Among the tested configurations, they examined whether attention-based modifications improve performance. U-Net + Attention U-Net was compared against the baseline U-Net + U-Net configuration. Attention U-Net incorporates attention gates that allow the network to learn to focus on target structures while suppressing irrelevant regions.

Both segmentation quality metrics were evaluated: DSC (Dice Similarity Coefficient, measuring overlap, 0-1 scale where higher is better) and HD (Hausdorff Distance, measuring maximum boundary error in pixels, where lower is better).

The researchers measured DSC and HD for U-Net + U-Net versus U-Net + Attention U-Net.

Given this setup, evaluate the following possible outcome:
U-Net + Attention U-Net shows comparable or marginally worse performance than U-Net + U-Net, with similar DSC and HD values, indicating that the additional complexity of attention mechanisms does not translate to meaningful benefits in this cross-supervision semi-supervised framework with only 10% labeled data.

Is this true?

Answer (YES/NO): NO